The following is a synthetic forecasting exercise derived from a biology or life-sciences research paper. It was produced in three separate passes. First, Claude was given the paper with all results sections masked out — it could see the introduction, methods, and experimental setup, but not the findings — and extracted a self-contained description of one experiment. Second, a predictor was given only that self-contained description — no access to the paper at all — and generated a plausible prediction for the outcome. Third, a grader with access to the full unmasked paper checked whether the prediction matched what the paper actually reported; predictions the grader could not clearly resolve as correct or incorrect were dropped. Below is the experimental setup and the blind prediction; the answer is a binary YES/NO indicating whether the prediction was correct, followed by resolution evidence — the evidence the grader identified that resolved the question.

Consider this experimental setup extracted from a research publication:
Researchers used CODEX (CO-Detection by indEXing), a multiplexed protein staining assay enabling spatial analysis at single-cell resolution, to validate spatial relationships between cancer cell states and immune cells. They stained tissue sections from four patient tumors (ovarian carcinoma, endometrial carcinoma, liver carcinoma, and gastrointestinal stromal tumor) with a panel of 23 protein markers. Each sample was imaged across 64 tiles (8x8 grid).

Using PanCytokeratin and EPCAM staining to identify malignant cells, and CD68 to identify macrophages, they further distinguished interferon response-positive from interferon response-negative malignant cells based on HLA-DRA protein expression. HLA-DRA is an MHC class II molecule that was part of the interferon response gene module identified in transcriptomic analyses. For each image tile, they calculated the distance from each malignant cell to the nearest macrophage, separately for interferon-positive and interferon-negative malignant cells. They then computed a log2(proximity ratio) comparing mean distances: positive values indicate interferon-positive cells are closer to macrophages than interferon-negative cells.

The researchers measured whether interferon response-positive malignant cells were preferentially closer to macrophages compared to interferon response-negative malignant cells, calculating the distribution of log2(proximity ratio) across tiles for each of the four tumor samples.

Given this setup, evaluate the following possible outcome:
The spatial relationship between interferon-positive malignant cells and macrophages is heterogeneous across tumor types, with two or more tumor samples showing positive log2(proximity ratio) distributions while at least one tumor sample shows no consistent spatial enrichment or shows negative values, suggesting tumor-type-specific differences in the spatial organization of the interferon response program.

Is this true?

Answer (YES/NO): NO